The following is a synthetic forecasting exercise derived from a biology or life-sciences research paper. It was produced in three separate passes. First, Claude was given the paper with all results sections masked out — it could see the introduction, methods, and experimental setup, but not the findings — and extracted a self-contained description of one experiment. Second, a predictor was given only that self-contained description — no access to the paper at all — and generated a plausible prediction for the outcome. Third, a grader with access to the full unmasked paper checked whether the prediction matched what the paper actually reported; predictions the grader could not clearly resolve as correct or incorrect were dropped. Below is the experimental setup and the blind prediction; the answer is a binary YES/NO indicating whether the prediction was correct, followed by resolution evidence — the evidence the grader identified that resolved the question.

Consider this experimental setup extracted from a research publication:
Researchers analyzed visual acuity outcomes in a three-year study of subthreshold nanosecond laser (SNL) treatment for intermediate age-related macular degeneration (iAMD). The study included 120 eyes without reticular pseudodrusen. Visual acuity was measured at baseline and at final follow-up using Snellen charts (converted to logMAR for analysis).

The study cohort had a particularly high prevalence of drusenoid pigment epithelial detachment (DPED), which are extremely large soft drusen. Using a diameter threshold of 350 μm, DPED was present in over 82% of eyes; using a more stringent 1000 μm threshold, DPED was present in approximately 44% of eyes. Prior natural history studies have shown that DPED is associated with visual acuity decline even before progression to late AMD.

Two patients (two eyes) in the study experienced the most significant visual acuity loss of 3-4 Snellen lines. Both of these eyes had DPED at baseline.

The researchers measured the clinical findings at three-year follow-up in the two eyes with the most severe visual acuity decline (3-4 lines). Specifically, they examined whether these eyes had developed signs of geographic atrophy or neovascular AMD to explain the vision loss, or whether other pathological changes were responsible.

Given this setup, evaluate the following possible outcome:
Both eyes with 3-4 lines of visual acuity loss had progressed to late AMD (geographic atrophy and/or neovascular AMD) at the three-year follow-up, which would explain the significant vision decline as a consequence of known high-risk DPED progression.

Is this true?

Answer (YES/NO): NO